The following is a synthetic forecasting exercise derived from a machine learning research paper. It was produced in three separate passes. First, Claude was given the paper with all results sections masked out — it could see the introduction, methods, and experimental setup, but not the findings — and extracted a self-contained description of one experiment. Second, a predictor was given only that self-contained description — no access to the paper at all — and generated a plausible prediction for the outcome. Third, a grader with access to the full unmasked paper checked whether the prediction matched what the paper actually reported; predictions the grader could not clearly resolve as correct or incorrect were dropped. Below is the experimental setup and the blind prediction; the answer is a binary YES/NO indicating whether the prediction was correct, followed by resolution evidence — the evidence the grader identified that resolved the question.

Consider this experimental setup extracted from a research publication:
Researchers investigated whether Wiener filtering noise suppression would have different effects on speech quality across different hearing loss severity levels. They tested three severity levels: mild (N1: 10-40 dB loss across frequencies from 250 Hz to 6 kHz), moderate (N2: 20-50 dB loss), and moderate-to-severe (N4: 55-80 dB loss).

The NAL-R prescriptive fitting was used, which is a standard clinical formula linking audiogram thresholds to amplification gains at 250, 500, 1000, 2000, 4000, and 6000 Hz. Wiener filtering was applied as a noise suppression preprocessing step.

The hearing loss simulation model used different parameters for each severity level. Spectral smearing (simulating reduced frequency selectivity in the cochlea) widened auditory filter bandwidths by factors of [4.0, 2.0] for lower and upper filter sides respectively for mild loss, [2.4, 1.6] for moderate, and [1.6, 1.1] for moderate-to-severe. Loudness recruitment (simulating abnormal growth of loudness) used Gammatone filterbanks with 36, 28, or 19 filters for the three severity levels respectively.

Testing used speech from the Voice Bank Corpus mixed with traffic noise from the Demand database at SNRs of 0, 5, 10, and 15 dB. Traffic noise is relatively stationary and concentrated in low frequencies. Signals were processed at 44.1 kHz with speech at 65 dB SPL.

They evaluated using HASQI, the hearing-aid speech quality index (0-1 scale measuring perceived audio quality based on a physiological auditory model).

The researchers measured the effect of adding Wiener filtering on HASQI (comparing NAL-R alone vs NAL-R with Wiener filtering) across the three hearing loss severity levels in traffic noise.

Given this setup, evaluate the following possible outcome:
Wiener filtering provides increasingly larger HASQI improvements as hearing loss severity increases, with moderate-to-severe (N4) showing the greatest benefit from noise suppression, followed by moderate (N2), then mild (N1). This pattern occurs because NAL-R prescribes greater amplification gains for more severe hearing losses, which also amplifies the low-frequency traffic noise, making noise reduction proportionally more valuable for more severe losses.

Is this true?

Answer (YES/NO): NO